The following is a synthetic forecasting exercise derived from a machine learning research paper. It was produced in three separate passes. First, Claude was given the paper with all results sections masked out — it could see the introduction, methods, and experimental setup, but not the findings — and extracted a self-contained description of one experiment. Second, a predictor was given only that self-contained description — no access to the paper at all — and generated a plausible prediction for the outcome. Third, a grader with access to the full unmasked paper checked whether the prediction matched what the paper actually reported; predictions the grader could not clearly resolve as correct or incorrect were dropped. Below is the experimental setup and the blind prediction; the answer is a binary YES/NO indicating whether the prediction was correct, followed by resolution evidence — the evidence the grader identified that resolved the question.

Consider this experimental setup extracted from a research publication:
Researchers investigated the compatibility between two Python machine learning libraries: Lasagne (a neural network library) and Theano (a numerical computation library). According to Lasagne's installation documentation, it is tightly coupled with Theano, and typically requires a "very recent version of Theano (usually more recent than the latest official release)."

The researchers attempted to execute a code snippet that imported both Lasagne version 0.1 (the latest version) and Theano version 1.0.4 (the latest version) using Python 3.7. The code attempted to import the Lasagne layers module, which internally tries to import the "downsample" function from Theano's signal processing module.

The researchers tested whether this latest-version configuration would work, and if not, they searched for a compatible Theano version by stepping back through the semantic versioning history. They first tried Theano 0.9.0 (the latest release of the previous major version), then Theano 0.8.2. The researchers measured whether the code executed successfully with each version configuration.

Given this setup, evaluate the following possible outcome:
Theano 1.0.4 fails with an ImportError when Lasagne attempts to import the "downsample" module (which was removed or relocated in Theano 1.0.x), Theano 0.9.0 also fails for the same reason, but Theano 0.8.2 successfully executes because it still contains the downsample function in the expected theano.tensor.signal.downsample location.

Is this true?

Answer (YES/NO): YES